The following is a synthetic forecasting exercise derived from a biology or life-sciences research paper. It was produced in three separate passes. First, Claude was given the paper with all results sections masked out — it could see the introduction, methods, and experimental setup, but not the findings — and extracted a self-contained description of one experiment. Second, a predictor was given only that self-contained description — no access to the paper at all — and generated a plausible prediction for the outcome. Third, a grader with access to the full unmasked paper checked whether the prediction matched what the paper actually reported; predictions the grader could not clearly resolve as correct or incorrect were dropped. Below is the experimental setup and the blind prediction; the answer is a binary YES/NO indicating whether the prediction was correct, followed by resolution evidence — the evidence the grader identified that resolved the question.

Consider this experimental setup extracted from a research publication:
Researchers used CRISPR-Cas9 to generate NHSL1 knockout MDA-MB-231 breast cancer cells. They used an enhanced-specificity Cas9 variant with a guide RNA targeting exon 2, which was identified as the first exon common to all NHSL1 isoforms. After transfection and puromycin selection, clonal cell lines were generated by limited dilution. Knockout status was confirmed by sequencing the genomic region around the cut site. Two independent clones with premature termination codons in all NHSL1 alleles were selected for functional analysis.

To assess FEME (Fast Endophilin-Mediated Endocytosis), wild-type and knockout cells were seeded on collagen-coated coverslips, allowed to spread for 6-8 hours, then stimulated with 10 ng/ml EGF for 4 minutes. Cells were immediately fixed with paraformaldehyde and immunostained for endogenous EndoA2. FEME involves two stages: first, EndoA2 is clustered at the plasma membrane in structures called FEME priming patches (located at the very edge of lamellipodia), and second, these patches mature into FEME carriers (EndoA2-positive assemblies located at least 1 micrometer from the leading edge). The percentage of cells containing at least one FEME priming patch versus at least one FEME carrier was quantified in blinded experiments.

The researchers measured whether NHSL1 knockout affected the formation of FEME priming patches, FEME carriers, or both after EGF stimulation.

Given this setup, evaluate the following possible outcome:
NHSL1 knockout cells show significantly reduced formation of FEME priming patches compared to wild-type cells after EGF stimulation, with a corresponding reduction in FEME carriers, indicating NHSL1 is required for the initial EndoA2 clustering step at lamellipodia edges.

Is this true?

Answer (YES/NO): NO